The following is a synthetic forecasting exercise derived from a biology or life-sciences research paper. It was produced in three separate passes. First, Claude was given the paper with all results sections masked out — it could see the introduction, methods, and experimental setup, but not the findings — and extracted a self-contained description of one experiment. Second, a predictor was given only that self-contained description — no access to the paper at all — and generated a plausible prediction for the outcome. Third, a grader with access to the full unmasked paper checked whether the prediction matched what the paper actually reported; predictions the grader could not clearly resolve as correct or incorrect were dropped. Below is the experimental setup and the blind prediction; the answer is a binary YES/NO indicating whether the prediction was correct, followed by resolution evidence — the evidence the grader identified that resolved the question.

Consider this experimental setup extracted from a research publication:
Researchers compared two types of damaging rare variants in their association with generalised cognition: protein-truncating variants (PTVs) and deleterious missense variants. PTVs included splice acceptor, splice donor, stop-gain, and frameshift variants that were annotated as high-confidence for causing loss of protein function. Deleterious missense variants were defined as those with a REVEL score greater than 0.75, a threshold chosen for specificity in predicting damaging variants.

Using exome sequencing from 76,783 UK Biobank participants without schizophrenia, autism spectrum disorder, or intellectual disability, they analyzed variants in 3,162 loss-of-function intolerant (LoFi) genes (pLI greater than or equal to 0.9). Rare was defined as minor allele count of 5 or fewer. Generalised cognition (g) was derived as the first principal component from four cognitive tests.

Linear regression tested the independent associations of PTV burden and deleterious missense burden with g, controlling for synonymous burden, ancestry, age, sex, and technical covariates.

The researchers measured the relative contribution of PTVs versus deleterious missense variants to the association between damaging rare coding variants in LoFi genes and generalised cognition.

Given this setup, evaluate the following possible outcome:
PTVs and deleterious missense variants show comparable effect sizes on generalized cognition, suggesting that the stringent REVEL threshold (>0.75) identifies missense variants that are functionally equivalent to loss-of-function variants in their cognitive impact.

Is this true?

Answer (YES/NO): NO